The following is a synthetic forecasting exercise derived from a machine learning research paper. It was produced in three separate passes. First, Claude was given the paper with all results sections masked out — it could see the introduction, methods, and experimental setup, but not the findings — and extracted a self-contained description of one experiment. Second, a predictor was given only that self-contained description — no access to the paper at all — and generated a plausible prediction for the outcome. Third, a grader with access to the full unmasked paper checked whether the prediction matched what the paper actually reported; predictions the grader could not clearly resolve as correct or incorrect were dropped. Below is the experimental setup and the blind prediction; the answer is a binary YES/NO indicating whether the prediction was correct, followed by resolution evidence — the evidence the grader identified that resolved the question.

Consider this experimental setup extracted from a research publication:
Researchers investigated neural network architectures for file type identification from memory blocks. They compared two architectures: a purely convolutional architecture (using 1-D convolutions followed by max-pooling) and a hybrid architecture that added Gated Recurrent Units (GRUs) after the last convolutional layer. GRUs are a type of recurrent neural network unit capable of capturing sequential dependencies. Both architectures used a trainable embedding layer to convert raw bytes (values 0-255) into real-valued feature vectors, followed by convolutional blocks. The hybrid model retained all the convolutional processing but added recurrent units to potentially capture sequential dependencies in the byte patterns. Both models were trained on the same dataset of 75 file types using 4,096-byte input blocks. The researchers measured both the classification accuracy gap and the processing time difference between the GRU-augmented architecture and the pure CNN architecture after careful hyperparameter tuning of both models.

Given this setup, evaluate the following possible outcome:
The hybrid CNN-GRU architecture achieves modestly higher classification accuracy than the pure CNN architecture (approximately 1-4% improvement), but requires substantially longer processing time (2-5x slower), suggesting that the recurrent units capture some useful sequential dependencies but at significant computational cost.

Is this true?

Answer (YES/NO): NO